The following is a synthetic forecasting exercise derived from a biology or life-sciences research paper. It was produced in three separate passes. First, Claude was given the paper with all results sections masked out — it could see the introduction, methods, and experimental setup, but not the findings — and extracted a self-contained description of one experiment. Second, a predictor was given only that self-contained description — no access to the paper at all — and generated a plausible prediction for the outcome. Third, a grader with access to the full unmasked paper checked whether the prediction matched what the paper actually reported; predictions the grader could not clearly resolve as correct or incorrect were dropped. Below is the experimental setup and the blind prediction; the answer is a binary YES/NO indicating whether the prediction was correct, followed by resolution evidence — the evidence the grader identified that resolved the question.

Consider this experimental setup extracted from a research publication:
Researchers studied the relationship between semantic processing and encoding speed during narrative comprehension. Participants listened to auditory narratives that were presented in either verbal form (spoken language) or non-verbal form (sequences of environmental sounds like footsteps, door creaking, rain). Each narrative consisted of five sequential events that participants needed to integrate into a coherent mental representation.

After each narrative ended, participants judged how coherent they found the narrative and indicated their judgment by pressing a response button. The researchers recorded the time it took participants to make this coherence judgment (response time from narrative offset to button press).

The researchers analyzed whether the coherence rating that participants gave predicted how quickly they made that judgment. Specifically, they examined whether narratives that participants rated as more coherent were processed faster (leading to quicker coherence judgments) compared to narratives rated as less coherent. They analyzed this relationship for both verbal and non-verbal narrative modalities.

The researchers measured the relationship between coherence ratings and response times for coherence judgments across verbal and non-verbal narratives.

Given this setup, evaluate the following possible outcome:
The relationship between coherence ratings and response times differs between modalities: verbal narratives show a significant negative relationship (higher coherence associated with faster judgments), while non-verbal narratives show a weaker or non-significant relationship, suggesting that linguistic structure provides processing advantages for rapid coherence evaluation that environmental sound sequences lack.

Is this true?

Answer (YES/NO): NO